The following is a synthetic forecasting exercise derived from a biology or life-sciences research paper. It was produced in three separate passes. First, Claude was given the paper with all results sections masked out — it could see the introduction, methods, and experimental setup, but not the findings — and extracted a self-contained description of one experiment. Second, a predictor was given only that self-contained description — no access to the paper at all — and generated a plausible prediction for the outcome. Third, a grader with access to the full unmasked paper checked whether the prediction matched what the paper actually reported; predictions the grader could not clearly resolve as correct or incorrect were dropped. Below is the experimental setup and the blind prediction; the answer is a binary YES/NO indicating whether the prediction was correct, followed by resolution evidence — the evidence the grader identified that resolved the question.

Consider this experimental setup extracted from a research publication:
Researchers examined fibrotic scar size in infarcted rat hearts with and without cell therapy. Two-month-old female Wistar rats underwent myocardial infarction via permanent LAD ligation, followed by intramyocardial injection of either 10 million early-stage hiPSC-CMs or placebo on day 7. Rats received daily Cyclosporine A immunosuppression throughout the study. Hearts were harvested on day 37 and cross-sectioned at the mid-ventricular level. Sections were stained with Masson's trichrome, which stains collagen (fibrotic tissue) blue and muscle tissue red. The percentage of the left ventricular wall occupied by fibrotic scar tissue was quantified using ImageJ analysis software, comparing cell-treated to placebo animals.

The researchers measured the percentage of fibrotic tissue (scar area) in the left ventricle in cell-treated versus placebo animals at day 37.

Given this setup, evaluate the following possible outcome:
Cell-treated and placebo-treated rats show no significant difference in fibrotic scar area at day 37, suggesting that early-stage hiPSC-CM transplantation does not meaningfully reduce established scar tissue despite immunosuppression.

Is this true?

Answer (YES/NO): YES